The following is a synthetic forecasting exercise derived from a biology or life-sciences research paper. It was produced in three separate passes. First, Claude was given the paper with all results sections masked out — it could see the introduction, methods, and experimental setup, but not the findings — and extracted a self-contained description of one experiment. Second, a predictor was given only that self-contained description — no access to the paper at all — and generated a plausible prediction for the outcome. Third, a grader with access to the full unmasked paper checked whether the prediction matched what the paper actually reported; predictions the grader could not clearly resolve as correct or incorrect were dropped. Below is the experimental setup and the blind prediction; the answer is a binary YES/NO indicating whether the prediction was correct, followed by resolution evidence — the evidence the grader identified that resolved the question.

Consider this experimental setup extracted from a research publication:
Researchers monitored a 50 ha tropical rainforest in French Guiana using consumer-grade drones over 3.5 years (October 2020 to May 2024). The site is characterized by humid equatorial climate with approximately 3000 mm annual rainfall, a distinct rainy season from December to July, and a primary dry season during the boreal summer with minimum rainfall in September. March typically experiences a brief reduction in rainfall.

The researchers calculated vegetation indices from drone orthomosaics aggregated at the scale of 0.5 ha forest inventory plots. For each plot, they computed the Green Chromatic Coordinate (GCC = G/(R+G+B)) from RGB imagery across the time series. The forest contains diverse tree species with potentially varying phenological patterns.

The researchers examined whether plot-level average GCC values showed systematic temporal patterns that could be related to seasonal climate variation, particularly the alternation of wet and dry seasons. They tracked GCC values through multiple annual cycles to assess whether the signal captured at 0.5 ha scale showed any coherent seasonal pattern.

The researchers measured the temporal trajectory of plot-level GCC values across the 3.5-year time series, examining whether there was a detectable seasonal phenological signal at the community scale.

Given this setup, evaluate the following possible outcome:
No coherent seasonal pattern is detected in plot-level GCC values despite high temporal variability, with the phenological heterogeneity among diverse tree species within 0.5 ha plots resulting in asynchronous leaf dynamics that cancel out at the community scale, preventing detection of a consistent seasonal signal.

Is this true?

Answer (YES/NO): NO